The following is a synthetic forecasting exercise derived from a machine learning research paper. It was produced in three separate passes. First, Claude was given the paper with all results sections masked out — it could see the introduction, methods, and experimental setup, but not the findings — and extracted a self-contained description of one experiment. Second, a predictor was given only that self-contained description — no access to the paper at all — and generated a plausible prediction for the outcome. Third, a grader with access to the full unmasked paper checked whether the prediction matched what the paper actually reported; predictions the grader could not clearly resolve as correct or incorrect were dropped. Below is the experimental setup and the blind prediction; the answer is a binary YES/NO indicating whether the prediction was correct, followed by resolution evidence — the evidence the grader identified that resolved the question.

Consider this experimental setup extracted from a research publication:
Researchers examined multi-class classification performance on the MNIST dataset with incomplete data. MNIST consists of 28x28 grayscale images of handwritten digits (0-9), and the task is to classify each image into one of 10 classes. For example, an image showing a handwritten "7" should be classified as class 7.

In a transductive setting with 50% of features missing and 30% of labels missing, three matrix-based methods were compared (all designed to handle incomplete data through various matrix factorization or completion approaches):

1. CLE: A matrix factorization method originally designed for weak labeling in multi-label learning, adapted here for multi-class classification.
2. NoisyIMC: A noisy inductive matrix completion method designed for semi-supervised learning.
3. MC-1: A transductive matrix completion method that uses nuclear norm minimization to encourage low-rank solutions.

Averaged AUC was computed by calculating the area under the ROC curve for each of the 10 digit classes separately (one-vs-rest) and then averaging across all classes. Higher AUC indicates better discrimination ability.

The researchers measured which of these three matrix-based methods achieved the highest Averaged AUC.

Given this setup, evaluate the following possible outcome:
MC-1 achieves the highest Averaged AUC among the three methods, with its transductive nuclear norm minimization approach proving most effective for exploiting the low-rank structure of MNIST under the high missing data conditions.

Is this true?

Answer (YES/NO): NO